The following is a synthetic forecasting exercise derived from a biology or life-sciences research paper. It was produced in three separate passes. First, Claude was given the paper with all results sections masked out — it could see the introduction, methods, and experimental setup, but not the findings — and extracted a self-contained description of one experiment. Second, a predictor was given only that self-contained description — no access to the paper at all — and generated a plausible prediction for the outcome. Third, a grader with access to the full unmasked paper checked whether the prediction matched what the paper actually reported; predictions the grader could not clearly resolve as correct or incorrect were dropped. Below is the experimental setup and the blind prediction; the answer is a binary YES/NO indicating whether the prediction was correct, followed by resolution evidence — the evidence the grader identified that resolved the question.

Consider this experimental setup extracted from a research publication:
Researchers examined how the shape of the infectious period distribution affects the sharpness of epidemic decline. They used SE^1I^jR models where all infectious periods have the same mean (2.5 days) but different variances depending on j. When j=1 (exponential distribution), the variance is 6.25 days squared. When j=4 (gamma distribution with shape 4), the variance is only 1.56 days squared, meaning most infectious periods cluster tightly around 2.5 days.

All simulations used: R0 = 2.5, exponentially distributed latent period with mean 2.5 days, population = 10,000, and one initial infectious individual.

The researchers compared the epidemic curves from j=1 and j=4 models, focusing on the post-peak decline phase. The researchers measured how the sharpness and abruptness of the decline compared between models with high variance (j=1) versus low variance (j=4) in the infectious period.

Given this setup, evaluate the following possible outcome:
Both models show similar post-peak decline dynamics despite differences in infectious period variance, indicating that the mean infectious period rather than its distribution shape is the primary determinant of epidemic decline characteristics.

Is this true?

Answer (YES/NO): NO